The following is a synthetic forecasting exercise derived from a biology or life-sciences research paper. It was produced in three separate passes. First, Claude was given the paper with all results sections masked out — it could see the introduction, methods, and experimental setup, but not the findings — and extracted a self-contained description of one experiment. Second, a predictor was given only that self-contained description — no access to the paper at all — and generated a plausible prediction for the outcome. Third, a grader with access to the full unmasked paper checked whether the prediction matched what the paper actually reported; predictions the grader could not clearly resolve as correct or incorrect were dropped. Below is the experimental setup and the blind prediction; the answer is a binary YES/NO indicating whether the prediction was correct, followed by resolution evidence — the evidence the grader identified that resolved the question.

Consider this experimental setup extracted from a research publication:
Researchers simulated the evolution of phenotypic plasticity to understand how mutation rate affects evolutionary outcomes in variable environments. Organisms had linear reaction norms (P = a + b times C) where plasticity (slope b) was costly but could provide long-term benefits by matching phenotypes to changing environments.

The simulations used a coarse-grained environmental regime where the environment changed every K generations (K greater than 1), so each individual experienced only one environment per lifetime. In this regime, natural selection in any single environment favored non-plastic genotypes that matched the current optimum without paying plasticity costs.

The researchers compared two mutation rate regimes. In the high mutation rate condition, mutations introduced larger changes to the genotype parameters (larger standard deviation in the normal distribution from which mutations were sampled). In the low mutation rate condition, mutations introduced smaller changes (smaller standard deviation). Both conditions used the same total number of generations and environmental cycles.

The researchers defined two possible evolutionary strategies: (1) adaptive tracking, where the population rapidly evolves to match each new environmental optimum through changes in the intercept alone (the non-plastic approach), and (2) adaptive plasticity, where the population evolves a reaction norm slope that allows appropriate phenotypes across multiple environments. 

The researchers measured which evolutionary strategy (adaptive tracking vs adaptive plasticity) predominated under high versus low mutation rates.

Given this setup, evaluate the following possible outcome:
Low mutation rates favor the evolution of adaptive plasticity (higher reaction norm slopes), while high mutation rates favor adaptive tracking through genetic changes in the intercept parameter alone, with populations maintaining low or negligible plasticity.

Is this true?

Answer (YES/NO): YES